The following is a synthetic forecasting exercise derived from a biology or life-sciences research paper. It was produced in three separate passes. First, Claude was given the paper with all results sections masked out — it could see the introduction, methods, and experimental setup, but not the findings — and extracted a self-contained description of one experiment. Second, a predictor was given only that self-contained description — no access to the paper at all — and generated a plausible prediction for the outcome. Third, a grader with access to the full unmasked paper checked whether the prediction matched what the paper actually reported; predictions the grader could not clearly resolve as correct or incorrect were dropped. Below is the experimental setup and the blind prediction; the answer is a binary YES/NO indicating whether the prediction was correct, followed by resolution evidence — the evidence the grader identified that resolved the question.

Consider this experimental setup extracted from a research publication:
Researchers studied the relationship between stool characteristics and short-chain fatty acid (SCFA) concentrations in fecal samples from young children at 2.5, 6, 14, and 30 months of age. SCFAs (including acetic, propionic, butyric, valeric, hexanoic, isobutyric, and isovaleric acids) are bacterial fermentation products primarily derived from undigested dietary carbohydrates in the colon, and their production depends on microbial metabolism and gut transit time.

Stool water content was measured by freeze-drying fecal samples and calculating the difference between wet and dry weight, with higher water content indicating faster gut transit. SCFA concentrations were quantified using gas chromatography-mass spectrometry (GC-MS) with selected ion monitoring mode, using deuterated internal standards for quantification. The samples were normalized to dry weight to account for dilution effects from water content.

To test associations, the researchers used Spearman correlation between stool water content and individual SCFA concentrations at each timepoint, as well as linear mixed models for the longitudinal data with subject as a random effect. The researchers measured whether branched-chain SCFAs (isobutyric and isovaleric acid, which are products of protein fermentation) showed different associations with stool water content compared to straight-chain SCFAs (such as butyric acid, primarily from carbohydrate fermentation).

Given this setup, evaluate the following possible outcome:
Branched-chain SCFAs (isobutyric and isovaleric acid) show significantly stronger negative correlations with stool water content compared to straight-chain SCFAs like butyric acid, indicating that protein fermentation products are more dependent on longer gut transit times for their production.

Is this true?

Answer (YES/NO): NO